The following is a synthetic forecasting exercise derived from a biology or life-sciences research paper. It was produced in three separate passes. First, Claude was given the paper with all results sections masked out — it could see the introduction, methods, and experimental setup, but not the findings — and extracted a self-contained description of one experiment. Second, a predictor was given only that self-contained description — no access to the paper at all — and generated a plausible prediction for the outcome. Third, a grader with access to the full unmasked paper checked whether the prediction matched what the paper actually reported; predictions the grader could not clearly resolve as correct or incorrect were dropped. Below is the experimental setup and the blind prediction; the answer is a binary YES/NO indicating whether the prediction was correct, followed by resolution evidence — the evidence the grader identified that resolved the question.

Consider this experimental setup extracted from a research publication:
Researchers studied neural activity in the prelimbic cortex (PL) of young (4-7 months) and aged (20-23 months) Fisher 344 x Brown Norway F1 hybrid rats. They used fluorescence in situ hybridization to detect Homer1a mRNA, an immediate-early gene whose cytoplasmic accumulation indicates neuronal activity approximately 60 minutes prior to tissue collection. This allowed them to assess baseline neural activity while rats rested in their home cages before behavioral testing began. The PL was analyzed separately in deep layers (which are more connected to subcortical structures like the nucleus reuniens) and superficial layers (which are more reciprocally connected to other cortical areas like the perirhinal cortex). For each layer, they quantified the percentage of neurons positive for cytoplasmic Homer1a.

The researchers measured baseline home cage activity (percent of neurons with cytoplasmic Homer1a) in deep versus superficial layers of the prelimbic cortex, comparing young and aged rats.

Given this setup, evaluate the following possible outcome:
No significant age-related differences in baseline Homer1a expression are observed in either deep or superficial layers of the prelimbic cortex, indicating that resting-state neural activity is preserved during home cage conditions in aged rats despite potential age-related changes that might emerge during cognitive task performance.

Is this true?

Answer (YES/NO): NO